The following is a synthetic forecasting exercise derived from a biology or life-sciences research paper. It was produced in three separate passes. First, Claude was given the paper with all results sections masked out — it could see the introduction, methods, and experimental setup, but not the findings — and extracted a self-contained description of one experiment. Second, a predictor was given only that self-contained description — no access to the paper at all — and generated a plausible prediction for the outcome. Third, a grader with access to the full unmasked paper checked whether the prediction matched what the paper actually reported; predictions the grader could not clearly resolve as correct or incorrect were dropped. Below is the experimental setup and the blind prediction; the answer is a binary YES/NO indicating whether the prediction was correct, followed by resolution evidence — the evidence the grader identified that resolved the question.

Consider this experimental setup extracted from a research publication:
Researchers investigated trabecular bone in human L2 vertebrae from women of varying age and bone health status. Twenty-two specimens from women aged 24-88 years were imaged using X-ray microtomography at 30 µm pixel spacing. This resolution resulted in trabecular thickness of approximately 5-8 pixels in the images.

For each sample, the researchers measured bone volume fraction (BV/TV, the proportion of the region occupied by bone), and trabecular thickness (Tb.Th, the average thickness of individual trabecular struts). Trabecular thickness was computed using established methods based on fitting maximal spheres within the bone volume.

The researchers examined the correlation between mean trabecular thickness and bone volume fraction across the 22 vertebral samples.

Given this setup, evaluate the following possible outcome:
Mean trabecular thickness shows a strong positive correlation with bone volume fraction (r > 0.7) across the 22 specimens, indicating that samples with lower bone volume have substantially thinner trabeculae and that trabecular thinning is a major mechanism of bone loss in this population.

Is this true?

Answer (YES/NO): NO